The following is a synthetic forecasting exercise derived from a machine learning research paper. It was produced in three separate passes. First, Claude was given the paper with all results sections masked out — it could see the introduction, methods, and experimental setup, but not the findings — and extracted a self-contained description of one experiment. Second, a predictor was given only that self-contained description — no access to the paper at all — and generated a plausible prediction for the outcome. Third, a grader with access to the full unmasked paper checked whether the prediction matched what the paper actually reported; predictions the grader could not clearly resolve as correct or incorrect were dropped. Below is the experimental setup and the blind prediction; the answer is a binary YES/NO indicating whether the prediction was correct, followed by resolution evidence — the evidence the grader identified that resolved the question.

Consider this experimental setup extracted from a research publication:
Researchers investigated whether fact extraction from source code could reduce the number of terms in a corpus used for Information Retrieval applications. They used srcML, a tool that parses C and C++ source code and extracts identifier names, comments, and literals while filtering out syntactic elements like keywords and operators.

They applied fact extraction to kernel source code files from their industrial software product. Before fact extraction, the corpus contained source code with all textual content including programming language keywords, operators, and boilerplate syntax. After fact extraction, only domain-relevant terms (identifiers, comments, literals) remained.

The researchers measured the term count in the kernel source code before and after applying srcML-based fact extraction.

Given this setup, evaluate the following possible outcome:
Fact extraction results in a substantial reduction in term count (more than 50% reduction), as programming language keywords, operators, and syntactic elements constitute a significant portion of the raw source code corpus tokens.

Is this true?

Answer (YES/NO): NO